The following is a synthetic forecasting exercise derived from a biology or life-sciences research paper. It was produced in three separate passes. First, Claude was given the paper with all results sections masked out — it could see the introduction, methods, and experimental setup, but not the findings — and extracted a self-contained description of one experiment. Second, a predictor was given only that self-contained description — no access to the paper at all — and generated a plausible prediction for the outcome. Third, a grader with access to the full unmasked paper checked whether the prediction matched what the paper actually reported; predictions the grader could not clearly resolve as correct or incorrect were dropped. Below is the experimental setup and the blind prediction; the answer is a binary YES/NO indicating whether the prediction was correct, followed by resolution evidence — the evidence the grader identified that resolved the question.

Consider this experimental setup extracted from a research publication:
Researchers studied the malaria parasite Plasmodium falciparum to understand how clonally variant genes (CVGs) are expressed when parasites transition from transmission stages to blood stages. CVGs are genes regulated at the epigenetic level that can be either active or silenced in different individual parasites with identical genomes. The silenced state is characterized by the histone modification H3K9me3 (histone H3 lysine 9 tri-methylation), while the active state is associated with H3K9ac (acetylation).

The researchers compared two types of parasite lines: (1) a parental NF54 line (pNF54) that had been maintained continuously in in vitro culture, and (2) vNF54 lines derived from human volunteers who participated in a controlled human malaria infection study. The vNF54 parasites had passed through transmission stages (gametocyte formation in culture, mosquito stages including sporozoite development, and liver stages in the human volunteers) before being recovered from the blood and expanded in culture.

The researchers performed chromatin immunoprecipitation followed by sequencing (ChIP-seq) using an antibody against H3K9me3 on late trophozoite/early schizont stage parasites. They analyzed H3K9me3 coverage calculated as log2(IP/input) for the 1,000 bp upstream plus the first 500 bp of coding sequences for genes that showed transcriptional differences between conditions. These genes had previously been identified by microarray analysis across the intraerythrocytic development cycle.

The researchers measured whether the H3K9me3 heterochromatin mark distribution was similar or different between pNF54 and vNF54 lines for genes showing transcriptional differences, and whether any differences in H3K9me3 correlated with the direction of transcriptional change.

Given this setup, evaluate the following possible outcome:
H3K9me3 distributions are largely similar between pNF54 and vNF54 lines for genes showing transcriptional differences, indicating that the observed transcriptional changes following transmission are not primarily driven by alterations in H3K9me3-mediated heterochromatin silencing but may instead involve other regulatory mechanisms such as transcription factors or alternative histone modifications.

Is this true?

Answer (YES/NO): NO